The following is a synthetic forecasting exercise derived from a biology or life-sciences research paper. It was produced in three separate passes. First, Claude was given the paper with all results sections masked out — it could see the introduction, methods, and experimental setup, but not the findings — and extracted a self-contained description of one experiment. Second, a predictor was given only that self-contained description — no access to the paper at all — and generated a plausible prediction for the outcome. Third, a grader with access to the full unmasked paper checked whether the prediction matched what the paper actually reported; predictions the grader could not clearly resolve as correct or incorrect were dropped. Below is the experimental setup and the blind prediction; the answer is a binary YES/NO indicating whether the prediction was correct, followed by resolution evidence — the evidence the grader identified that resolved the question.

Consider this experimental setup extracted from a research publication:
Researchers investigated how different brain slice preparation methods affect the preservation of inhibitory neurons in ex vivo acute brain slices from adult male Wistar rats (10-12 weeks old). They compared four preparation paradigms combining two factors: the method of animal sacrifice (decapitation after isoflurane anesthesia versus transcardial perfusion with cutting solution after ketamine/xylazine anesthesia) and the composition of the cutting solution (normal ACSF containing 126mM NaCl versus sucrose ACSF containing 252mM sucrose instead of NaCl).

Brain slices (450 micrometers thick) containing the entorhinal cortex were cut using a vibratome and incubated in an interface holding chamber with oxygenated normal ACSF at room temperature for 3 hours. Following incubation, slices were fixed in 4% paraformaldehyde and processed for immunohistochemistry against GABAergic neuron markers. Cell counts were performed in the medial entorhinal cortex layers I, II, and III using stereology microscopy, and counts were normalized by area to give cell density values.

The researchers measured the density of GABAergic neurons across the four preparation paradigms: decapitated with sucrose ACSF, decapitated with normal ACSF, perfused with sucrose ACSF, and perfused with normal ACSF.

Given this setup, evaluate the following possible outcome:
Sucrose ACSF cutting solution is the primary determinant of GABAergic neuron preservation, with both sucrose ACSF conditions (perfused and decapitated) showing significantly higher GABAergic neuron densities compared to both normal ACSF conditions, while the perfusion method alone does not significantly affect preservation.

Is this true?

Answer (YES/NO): NO